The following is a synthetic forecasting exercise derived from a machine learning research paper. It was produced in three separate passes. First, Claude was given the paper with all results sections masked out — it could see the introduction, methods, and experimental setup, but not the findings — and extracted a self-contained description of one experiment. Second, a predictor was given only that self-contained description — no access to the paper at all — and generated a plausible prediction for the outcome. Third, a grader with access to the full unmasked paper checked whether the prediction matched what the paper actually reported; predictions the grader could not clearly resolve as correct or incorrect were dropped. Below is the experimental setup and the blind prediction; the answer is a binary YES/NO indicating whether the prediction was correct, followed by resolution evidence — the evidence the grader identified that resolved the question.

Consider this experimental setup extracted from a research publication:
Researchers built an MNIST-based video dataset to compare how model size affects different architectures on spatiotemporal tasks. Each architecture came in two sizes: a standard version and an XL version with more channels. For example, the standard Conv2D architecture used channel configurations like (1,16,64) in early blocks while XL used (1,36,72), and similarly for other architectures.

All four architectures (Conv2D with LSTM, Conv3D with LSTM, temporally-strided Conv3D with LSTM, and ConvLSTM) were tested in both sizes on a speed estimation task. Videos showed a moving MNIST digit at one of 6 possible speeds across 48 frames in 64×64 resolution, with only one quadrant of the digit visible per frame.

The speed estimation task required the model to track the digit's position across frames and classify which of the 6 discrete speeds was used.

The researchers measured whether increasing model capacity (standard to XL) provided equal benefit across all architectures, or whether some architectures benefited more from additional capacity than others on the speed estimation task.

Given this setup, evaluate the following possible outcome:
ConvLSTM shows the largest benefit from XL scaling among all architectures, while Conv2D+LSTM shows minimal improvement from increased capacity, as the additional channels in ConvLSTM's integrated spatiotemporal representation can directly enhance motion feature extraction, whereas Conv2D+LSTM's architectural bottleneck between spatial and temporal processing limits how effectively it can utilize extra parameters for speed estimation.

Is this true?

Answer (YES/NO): YES